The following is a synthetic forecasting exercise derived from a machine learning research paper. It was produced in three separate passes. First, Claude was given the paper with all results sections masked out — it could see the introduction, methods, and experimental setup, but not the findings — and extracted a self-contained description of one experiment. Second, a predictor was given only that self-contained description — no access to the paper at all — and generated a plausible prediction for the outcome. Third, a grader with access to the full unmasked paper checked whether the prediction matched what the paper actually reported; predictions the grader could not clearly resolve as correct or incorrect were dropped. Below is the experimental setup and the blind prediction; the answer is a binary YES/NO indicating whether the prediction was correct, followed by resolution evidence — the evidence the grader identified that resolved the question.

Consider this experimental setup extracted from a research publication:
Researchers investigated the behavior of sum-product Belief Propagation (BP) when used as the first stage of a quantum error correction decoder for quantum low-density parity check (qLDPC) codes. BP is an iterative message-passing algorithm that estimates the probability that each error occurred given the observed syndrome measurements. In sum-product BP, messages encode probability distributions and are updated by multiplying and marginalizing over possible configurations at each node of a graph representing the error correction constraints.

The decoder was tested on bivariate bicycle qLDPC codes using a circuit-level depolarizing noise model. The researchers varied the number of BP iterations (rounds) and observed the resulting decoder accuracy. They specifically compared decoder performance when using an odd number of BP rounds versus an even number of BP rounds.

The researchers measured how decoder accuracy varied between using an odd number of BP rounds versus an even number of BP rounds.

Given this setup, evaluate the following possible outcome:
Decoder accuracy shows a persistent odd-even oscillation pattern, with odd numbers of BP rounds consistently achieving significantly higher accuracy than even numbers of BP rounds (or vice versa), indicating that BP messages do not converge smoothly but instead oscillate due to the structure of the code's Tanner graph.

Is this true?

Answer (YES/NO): YES